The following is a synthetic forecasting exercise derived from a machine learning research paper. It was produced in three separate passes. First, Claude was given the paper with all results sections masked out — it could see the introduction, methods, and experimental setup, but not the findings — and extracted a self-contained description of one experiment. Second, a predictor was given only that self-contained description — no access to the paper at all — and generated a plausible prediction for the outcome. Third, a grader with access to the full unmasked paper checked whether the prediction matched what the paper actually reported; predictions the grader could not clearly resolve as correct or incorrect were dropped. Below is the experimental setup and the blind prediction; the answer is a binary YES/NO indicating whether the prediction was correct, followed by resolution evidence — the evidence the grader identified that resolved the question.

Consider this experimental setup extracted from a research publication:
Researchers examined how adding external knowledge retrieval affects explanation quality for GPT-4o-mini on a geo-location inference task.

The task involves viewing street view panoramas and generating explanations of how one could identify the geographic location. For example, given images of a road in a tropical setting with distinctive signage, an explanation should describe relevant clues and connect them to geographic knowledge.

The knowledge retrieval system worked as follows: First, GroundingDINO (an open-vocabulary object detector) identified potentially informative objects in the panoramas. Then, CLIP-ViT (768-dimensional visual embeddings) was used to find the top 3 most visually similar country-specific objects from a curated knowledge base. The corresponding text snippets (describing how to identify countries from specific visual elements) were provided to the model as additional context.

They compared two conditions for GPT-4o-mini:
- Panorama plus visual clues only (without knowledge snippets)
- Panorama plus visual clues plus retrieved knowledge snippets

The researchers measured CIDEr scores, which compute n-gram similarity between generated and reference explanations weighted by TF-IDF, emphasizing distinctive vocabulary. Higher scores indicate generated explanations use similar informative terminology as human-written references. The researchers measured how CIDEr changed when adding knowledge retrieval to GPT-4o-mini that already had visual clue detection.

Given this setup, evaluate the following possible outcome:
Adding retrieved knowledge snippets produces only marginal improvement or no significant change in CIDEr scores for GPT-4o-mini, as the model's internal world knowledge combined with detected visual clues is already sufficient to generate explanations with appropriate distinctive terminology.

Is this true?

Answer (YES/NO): YES